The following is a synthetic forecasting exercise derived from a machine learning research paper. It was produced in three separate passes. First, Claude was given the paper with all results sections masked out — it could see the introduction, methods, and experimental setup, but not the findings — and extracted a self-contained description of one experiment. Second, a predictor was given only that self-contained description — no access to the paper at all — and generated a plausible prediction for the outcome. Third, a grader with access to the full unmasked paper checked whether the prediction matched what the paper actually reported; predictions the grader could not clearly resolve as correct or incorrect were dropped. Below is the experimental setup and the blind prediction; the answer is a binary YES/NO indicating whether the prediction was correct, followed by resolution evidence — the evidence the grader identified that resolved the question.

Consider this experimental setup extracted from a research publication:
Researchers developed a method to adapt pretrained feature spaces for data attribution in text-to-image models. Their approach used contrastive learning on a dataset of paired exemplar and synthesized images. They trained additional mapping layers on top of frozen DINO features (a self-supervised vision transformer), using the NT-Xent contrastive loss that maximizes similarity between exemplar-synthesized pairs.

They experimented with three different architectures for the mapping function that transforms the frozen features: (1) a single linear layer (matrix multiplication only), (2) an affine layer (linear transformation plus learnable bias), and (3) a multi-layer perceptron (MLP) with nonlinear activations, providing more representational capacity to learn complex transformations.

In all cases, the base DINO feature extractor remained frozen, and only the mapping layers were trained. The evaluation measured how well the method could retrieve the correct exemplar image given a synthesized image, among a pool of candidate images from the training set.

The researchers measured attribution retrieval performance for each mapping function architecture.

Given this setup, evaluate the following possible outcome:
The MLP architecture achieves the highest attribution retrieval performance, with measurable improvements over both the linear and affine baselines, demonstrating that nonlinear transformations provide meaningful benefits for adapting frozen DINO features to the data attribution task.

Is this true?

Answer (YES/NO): NO